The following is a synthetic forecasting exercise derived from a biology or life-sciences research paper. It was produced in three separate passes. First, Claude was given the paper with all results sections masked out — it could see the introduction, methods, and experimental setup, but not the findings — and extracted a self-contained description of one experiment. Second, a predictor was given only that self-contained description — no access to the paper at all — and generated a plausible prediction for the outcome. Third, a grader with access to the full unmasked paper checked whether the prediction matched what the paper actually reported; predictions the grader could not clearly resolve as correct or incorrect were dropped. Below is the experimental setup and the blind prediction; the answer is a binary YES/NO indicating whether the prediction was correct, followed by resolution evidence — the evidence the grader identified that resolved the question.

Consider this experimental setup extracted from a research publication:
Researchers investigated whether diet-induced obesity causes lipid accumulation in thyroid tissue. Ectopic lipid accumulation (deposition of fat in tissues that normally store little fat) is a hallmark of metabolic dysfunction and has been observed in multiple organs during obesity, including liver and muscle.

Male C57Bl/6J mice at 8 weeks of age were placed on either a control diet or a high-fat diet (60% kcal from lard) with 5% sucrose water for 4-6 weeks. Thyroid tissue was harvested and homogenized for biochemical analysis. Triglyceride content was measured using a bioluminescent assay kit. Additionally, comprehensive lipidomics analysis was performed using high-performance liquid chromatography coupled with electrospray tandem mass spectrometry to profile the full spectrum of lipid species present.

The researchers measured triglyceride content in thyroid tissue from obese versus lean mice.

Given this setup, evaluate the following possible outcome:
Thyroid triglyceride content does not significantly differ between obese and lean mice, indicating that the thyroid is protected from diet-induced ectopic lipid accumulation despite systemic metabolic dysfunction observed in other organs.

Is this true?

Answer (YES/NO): YES